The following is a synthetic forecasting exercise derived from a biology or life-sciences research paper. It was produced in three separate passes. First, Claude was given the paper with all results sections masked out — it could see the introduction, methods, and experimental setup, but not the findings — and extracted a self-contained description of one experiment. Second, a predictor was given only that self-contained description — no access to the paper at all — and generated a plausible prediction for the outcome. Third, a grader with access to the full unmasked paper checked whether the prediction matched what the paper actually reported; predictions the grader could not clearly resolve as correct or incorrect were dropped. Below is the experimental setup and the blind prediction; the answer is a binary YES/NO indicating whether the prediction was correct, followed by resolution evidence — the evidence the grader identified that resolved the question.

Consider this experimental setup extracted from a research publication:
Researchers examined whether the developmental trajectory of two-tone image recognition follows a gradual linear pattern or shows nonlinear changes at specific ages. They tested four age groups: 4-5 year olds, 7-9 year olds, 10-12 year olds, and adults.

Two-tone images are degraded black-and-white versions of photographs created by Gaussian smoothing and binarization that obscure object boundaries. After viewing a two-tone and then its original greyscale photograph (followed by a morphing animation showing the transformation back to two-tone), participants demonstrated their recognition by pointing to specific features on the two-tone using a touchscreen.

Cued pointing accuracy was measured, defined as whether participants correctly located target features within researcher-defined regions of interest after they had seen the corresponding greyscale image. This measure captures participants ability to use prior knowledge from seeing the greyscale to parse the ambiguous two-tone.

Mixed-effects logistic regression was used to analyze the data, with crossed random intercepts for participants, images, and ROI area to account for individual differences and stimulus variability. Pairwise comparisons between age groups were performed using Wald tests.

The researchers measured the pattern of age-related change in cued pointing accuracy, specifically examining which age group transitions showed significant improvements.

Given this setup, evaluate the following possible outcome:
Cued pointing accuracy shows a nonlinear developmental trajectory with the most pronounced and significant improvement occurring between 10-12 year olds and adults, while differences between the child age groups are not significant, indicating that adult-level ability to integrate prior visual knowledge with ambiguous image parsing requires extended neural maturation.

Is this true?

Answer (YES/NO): NO